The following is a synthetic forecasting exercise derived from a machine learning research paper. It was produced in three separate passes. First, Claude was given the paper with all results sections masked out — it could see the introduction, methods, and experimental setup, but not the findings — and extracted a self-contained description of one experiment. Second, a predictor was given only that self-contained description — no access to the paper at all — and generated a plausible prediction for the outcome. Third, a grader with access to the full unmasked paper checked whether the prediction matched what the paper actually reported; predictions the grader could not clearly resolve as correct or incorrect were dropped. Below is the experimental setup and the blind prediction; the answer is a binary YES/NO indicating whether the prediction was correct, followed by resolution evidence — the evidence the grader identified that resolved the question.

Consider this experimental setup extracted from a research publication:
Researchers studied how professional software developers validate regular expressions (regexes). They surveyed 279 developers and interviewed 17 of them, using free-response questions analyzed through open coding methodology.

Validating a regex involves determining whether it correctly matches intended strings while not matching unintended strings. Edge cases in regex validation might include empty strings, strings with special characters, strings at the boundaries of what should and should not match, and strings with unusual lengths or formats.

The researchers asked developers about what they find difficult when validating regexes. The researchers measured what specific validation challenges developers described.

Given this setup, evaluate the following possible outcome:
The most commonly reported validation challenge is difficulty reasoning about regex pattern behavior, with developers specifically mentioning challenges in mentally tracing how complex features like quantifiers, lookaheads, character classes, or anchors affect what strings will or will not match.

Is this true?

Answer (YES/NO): NO